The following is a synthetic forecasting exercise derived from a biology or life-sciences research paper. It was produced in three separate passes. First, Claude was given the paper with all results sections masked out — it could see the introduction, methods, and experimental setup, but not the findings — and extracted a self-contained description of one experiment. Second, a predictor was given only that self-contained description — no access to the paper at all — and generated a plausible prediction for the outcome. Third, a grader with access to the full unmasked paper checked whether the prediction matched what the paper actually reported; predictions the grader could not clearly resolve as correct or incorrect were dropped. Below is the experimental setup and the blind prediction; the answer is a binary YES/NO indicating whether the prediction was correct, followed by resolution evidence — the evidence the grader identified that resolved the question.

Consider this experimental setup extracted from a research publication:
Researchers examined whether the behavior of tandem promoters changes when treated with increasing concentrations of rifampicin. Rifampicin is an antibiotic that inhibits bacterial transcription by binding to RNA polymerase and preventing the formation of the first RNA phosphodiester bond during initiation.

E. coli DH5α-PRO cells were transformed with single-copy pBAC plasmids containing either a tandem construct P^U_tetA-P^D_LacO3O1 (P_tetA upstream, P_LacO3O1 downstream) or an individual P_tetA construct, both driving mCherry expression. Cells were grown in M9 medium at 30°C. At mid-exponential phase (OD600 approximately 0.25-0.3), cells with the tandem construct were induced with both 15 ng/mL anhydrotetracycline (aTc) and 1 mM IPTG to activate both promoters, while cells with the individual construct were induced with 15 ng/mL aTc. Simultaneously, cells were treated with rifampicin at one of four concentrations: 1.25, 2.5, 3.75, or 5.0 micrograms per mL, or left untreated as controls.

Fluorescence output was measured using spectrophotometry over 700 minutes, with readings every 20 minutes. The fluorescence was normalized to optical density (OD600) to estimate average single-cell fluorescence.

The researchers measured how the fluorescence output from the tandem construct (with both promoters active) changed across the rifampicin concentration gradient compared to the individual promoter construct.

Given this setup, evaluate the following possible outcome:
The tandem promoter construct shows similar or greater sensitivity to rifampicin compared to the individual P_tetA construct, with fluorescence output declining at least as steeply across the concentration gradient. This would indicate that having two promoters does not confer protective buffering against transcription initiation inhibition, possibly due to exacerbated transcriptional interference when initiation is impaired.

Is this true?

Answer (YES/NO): YES